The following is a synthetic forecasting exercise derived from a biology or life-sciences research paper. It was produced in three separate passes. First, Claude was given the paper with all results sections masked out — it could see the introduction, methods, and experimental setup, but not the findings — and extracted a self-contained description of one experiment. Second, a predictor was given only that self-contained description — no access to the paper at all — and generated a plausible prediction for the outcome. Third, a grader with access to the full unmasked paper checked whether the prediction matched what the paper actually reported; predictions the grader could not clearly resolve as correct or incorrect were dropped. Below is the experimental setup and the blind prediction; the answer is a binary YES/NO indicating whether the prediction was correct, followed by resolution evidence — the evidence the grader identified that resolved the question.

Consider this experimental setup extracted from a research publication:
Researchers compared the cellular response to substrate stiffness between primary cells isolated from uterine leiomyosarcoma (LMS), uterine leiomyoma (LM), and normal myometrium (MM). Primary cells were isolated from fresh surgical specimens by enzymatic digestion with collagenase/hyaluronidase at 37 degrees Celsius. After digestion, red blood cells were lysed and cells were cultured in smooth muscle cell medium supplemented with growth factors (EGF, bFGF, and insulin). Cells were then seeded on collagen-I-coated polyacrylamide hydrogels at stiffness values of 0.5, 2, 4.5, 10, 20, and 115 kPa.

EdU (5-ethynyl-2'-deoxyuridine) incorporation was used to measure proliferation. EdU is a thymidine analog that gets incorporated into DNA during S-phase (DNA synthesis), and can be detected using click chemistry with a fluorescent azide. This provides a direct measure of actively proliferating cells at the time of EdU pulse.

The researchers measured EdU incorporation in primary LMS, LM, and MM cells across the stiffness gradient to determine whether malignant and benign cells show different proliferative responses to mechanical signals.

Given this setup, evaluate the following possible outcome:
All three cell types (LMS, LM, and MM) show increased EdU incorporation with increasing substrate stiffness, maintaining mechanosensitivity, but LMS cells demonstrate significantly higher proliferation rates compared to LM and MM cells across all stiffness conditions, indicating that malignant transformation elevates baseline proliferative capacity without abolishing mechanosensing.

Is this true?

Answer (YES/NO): NO